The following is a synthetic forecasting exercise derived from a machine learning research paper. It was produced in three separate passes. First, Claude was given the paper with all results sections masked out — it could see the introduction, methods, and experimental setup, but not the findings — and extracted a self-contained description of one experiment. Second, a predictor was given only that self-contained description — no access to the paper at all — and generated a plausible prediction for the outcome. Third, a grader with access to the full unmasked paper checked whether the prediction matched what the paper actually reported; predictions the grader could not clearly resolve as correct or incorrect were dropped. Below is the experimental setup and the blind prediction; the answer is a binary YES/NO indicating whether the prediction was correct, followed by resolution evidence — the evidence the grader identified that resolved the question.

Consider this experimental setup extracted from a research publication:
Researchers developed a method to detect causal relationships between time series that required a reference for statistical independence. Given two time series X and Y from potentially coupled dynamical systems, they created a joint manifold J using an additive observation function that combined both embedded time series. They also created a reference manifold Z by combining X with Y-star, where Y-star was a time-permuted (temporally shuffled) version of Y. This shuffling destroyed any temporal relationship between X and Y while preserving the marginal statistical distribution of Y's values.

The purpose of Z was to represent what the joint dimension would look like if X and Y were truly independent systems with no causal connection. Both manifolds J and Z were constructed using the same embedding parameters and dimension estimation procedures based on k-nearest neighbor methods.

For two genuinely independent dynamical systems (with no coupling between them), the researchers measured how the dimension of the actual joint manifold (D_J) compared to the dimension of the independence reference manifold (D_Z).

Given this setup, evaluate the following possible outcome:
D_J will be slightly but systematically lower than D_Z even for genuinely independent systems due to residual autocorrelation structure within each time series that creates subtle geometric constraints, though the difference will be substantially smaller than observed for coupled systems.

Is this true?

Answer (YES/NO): NO